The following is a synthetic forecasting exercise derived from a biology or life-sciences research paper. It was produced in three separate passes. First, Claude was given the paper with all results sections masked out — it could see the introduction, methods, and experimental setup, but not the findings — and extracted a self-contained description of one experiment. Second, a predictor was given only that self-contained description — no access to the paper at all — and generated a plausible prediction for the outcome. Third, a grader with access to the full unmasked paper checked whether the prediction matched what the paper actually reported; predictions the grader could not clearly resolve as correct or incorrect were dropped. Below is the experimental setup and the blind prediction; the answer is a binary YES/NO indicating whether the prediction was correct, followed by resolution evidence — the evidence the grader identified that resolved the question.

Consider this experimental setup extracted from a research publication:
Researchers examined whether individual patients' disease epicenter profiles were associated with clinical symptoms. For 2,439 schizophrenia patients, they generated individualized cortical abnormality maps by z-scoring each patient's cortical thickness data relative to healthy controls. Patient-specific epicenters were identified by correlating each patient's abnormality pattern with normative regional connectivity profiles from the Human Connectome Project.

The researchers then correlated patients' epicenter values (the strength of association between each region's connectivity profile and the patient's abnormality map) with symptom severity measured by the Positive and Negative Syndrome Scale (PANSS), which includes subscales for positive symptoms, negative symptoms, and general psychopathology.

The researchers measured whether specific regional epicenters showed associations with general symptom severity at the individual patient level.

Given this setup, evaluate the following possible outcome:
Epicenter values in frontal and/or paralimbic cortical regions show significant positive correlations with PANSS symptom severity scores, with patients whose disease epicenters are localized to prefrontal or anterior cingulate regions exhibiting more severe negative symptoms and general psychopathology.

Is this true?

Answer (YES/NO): NO